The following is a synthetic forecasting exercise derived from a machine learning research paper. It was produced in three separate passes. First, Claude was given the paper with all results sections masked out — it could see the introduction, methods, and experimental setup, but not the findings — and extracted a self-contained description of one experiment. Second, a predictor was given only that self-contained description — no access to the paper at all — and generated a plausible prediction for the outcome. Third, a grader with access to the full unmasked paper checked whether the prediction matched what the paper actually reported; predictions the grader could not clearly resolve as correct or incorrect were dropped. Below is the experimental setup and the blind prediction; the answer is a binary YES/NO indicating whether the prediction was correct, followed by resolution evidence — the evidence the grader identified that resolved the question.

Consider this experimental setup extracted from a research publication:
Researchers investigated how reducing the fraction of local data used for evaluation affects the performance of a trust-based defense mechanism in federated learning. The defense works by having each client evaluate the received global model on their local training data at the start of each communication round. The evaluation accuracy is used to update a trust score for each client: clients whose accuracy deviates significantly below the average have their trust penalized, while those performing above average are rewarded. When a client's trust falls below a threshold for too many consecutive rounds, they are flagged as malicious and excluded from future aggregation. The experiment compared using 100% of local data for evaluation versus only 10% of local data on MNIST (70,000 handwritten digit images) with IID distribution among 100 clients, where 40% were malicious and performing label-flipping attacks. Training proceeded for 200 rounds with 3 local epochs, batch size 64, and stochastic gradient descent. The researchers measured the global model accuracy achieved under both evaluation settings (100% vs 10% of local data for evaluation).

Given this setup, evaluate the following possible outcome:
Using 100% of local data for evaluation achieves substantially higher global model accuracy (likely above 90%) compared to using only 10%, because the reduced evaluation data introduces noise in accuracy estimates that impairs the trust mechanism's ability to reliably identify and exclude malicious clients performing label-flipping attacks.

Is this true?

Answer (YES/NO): NO